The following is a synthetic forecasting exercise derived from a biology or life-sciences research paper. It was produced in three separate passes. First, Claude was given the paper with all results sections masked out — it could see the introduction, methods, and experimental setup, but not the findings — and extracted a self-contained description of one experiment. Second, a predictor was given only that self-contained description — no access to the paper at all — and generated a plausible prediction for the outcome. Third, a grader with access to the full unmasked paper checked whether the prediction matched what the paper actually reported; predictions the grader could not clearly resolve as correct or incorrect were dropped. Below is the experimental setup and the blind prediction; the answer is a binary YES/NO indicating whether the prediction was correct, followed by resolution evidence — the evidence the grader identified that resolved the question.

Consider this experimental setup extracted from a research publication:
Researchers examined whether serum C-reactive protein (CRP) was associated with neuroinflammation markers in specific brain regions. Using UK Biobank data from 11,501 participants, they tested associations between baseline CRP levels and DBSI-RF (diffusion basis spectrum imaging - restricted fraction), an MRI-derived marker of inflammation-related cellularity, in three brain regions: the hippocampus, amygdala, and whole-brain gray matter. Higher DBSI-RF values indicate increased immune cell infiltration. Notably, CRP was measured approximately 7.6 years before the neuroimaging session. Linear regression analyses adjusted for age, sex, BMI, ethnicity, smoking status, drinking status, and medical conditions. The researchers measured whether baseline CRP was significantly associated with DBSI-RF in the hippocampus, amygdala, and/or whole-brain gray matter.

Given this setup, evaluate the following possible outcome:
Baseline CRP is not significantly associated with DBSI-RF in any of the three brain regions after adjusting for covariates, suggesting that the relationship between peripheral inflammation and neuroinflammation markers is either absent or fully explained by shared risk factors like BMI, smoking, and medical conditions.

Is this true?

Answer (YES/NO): NO